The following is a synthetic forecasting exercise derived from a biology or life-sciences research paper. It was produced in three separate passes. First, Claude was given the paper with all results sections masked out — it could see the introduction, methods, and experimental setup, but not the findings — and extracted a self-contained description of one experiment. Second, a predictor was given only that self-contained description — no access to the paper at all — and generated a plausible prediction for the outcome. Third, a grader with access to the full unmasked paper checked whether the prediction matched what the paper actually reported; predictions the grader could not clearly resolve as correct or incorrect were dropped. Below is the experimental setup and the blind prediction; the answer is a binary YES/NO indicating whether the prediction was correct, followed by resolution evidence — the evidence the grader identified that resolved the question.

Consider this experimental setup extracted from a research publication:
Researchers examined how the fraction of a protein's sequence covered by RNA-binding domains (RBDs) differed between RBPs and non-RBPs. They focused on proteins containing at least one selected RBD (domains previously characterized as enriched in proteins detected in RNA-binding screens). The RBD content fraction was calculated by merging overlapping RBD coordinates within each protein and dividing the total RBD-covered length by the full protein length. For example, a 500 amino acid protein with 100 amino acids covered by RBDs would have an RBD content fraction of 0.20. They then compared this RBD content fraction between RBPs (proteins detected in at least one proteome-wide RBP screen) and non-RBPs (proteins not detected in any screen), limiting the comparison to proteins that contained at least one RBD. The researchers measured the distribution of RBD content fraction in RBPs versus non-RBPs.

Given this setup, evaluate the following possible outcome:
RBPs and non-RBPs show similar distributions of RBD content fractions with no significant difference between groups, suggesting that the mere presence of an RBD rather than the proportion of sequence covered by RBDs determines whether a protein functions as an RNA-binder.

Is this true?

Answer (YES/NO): NO